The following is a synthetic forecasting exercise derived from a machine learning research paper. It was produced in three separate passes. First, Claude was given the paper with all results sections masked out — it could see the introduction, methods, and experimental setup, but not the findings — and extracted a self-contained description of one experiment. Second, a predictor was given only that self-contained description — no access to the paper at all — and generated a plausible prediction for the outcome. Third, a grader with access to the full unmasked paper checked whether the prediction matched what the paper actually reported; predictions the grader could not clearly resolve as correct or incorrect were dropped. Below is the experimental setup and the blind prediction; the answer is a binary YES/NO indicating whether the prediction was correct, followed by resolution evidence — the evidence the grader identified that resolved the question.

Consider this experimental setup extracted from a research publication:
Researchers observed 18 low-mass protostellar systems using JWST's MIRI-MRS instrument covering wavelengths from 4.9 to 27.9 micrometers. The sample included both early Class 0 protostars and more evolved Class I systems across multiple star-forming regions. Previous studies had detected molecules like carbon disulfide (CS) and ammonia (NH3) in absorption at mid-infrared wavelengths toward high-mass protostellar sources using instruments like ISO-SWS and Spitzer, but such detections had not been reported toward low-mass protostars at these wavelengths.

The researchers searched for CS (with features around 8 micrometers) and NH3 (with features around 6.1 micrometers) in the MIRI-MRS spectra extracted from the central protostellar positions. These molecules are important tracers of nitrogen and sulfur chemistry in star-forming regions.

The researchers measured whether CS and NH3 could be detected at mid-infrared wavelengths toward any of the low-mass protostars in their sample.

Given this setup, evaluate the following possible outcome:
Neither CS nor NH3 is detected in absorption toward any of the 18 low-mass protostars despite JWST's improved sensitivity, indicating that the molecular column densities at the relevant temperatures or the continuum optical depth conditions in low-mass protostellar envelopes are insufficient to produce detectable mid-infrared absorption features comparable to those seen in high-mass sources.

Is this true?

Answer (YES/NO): NO